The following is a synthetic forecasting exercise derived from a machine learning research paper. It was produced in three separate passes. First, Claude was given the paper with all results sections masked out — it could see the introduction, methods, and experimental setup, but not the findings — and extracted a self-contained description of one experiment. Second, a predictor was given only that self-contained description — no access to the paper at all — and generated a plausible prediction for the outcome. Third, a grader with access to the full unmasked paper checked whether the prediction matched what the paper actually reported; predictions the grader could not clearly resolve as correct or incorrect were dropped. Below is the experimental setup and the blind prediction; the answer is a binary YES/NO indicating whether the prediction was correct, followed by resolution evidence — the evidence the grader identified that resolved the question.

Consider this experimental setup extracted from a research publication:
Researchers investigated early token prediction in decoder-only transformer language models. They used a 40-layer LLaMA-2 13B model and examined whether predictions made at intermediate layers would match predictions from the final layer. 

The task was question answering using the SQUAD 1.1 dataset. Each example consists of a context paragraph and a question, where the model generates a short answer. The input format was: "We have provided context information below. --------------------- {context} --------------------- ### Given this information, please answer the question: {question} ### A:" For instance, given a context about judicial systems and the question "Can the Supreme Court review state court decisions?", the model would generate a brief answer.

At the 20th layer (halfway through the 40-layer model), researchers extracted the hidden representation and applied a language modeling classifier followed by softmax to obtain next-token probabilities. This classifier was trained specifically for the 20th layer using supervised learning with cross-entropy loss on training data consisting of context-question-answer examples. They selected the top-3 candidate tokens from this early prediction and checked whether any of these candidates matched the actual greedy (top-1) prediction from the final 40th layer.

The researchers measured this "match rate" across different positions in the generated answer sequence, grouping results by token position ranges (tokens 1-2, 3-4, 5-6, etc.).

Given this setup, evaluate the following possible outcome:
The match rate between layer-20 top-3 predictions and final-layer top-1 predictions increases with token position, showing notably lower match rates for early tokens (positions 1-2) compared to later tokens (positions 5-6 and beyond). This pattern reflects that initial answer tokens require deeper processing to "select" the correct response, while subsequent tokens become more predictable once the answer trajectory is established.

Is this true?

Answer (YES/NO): NO